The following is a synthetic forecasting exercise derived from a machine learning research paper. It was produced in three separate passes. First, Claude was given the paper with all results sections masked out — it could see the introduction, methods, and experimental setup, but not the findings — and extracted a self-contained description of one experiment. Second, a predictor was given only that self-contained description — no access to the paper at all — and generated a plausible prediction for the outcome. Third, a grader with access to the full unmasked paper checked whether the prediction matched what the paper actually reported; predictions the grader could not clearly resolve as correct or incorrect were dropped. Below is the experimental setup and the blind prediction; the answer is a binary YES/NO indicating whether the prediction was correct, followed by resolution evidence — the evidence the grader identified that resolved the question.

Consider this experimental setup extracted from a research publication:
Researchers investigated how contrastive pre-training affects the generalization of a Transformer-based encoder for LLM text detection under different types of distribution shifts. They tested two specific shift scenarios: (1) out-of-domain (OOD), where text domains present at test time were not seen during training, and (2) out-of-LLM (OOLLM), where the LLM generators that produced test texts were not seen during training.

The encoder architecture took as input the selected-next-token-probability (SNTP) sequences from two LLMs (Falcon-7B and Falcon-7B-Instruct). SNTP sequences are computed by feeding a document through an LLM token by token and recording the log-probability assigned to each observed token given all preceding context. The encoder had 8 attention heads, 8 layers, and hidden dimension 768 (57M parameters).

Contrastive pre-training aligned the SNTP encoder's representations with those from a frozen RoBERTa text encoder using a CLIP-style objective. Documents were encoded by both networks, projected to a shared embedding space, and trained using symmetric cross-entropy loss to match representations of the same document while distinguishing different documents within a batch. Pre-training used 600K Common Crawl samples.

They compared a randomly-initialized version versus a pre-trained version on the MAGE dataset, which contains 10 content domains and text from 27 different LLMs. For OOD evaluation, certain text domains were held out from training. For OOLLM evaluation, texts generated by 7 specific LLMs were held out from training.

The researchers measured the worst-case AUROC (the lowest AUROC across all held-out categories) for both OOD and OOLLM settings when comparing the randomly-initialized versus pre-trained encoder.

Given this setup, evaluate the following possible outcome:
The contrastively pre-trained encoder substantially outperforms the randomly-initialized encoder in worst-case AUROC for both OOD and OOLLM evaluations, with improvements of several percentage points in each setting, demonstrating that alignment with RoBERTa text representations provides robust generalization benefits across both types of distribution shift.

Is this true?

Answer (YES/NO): NO